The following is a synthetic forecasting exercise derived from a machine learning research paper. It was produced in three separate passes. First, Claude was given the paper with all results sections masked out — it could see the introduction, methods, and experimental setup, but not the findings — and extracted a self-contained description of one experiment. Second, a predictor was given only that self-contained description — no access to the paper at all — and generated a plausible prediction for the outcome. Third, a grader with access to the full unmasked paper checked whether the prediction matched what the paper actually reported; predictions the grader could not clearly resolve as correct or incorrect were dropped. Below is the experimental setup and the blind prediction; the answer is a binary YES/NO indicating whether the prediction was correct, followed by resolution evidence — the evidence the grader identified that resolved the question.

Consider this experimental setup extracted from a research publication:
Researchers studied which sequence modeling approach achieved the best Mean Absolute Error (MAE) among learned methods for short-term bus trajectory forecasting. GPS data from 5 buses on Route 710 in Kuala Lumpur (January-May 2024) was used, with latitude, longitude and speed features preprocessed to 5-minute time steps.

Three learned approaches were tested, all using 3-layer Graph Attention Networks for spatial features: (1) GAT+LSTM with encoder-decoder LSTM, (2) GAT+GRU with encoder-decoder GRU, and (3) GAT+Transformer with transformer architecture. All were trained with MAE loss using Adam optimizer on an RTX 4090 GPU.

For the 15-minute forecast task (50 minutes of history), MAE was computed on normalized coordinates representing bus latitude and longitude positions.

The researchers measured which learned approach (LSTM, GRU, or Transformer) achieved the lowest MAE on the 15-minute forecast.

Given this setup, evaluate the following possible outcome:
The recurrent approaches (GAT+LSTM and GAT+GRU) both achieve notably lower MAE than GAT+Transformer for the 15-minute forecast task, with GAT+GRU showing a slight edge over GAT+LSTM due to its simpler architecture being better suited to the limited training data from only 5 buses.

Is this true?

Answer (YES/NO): NO